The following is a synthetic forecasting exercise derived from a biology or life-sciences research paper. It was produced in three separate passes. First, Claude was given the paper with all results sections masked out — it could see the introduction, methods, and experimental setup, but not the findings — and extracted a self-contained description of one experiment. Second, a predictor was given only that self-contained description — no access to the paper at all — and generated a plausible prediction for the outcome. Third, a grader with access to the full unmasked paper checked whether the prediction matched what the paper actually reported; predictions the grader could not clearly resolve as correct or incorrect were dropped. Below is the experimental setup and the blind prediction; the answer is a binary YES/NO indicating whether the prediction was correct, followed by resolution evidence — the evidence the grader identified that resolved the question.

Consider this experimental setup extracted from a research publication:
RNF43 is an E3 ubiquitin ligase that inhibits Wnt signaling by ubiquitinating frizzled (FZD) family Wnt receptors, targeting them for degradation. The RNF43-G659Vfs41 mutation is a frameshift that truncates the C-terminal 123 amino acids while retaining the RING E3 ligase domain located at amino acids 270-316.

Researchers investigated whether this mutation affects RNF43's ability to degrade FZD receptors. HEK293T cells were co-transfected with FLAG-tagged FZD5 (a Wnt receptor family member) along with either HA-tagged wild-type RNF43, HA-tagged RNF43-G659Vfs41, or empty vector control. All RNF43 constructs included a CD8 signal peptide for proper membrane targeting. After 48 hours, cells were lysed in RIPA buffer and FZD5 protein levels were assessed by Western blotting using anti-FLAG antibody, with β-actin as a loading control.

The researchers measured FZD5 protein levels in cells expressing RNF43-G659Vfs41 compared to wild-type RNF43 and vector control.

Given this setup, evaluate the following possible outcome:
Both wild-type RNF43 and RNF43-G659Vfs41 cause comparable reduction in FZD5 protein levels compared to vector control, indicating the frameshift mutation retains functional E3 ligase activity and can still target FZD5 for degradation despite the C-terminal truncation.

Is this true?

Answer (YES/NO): YES